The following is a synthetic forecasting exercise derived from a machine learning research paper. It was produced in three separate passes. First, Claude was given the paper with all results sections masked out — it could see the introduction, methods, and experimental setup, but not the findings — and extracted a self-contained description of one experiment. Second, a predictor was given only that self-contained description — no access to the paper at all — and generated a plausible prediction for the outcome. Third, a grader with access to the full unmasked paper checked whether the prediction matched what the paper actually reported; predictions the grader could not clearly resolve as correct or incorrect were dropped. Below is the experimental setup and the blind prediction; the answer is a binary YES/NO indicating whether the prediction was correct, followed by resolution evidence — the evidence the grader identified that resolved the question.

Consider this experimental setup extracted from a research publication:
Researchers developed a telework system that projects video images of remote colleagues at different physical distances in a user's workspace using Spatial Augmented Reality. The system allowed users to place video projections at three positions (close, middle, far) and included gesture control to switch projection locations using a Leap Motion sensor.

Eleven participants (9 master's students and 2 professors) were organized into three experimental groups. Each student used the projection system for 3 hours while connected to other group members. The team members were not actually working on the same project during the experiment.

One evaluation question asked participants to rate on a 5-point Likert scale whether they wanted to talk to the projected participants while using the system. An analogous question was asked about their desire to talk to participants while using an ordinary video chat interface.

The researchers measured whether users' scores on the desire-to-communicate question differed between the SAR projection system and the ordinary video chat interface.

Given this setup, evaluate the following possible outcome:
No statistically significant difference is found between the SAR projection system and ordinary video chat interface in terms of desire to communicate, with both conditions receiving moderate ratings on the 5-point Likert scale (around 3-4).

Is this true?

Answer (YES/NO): YES